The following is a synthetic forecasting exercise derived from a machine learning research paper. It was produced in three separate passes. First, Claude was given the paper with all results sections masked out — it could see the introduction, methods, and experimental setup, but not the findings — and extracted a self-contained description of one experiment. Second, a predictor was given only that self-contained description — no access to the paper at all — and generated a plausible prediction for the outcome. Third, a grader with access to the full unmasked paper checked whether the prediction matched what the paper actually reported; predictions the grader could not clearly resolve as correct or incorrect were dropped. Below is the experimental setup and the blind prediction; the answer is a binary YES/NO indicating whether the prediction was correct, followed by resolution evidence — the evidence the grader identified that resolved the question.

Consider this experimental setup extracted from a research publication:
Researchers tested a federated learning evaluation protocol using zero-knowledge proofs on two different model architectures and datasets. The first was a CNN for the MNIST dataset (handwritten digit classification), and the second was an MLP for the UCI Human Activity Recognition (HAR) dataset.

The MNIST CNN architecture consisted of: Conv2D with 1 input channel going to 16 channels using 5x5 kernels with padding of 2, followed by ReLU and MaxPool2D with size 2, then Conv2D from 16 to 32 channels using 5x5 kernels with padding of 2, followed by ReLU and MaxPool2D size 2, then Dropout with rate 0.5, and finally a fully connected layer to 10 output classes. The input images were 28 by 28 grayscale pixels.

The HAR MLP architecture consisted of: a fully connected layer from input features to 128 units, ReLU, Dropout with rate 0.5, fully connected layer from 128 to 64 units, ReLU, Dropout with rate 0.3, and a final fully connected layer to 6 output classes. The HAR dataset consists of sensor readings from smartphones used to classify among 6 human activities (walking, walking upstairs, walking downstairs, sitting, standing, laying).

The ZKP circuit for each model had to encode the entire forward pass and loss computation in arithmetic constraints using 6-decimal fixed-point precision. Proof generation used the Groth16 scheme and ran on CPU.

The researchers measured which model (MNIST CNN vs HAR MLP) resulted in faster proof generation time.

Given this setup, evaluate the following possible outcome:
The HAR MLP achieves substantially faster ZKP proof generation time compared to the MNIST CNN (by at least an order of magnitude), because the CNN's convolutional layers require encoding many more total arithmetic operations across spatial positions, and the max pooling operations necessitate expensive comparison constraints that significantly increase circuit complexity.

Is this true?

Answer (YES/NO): NO